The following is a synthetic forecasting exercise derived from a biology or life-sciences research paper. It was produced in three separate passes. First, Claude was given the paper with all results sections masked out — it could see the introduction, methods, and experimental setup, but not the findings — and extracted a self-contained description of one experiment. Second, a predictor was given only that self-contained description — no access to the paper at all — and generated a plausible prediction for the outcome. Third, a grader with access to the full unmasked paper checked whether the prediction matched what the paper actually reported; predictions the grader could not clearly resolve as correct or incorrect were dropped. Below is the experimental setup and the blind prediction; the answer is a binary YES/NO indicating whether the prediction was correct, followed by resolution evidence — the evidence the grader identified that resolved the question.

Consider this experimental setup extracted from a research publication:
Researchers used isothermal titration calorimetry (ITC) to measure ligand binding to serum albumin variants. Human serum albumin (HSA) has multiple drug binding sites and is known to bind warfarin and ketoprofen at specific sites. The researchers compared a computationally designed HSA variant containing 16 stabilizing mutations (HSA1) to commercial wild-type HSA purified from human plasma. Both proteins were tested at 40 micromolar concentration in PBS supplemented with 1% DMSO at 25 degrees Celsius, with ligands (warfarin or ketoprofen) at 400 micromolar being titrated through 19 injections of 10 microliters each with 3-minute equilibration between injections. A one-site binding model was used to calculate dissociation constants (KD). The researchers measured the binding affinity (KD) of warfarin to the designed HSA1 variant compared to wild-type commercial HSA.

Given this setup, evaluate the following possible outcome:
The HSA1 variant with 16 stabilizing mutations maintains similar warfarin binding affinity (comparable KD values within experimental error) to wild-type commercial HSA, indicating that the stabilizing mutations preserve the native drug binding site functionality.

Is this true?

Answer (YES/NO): YES